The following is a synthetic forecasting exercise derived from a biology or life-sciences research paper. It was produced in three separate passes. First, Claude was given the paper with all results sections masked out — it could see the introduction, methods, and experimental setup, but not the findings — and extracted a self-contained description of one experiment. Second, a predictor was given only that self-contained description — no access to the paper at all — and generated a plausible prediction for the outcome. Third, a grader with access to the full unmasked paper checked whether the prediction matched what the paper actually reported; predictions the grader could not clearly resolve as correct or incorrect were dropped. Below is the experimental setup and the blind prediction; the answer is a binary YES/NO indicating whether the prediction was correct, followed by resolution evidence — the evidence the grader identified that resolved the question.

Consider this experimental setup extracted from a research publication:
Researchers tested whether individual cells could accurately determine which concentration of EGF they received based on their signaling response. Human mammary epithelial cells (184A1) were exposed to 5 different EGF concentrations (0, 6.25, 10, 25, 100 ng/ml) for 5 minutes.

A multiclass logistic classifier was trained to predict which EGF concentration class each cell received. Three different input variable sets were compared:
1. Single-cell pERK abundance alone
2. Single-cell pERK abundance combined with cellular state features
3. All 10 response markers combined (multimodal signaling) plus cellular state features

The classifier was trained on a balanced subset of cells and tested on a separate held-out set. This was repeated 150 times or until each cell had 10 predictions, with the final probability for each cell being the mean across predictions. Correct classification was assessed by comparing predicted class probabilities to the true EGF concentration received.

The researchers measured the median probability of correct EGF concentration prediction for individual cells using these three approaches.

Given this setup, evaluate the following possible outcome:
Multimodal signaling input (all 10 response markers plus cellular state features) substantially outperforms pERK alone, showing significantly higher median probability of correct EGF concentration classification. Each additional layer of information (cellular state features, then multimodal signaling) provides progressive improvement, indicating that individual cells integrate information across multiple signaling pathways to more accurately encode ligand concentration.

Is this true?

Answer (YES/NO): YES